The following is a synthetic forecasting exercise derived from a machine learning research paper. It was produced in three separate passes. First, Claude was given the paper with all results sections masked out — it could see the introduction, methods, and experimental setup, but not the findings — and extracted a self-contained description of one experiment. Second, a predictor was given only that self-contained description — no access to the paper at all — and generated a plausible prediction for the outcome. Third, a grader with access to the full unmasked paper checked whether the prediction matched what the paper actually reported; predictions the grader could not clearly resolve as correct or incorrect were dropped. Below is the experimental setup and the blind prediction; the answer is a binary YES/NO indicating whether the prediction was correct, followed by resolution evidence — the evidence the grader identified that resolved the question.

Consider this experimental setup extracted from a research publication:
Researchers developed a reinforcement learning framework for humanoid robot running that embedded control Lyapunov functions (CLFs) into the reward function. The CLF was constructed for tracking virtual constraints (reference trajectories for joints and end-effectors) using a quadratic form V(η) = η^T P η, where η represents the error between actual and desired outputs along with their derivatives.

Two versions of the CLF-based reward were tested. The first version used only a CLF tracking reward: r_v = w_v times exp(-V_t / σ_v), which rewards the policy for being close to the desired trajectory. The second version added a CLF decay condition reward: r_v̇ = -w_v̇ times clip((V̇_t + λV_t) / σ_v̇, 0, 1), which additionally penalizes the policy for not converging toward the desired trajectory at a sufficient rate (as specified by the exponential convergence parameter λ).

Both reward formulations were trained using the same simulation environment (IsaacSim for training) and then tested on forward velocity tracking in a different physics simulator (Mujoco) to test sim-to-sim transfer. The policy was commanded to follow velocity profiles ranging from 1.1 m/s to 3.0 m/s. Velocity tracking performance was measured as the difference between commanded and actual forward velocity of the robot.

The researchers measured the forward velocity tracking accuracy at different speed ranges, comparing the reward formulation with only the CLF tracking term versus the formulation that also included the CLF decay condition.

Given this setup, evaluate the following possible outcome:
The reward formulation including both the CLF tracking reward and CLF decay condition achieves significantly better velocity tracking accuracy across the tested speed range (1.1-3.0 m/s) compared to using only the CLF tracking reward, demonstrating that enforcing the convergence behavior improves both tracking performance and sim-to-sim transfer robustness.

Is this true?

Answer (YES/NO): NO